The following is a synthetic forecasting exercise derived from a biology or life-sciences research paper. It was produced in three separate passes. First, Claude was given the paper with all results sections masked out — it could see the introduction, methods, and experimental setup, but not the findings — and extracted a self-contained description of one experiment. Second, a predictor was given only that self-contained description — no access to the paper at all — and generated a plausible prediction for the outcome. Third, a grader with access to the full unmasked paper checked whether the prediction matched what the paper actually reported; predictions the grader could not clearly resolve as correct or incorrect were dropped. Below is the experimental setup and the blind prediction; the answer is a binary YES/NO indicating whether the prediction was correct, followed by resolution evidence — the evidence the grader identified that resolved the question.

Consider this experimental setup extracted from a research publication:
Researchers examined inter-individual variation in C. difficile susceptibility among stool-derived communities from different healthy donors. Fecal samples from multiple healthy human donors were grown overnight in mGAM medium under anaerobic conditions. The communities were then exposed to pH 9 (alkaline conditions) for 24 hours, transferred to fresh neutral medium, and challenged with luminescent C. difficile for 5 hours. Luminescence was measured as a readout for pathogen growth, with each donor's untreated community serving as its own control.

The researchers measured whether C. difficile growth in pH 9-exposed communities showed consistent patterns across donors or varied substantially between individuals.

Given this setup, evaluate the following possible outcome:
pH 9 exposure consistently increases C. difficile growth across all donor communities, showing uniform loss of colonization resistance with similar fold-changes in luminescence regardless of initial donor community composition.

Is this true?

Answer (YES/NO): NO